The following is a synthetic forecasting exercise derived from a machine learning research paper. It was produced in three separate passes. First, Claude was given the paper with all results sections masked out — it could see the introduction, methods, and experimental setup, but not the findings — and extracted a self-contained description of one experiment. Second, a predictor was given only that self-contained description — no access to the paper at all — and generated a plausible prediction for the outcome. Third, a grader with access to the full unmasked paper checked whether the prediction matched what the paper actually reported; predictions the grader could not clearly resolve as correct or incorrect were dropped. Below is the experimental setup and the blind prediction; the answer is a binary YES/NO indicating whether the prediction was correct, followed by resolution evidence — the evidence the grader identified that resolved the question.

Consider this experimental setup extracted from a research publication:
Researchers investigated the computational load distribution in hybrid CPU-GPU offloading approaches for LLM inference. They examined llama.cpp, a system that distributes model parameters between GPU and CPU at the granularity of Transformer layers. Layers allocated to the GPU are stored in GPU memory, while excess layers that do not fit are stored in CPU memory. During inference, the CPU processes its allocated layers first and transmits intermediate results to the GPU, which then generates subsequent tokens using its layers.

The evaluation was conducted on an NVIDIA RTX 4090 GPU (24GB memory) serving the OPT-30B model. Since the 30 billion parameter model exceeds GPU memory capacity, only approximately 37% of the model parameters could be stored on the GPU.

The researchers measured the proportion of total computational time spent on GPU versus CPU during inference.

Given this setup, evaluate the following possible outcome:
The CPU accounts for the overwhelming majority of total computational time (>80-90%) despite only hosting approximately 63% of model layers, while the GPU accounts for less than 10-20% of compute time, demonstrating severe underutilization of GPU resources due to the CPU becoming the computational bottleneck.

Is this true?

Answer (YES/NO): YES